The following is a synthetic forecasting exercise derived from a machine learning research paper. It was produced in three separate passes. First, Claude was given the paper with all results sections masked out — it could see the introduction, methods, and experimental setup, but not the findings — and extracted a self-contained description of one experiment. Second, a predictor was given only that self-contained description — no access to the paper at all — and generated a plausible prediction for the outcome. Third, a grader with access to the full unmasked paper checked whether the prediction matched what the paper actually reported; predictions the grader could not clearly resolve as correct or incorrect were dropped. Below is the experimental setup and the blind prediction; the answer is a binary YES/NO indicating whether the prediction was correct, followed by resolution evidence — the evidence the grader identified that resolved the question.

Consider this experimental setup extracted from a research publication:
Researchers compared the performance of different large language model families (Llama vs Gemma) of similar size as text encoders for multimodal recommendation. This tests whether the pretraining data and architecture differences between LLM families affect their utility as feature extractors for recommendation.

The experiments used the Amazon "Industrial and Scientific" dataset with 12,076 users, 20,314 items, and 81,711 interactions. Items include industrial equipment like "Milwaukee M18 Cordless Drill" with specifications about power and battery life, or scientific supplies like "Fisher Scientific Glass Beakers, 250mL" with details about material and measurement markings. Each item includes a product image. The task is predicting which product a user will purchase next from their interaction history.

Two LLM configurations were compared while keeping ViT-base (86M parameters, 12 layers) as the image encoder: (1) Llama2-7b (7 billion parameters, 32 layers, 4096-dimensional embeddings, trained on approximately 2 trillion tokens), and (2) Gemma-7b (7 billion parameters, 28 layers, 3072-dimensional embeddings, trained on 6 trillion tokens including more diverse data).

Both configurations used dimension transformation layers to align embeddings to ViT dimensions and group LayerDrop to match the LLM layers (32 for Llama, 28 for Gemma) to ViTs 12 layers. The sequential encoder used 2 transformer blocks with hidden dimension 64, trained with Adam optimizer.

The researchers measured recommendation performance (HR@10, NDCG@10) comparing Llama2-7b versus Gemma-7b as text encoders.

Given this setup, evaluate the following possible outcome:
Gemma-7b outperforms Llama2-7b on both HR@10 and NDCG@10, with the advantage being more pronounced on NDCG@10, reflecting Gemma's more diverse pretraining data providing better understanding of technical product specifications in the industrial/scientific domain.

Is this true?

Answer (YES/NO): NO